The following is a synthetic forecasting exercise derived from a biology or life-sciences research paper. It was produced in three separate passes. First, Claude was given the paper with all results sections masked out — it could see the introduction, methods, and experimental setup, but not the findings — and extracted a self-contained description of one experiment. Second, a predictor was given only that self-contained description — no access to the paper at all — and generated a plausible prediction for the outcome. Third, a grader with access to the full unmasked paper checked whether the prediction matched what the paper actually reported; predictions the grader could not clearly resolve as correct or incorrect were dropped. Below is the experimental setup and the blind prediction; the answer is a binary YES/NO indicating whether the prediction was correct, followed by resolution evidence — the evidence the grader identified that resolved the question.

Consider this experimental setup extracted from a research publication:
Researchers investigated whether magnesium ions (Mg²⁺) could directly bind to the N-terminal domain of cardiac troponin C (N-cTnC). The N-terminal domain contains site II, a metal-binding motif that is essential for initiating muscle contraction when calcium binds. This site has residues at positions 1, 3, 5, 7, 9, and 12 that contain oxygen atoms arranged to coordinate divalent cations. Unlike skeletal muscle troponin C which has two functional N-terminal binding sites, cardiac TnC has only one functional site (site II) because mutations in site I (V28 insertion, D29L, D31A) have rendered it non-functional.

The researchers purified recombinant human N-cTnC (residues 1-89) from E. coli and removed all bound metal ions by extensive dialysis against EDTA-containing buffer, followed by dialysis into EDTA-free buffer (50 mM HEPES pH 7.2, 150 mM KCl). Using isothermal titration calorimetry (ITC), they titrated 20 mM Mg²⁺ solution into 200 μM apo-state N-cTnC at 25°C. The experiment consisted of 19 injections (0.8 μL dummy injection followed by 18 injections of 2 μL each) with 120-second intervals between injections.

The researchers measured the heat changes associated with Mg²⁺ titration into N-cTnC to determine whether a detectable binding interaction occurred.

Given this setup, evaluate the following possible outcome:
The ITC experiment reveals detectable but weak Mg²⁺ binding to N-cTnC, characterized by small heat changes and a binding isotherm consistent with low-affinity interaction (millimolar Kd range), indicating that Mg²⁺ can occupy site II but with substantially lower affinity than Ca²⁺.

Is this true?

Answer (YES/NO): YES